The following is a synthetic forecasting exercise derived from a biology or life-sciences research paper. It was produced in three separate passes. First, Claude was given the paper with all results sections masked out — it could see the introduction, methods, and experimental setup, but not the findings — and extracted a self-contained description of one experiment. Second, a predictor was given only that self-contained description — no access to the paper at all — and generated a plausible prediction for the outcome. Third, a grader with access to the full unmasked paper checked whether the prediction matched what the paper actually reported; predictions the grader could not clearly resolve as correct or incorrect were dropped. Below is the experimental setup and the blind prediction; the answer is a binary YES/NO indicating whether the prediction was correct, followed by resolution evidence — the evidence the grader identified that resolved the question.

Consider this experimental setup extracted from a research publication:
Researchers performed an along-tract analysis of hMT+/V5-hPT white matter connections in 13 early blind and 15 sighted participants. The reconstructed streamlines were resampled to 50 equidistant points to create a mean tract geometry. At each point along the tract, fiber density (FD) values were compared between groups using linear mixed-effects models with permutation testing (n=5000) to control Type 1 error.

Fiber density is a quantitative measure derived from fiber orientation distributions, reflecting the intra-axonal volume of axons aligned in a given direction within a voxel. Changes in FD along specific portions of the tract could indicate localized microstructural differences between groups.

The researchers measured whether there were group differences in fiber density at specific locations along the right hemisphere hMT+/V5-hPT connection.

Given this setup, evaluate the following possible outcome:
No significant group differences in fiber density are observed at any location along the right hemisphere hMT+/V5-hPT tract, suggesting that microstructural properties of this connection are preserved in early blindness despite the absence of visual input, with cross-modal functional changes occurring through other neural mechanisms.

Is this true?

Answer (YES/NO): NO